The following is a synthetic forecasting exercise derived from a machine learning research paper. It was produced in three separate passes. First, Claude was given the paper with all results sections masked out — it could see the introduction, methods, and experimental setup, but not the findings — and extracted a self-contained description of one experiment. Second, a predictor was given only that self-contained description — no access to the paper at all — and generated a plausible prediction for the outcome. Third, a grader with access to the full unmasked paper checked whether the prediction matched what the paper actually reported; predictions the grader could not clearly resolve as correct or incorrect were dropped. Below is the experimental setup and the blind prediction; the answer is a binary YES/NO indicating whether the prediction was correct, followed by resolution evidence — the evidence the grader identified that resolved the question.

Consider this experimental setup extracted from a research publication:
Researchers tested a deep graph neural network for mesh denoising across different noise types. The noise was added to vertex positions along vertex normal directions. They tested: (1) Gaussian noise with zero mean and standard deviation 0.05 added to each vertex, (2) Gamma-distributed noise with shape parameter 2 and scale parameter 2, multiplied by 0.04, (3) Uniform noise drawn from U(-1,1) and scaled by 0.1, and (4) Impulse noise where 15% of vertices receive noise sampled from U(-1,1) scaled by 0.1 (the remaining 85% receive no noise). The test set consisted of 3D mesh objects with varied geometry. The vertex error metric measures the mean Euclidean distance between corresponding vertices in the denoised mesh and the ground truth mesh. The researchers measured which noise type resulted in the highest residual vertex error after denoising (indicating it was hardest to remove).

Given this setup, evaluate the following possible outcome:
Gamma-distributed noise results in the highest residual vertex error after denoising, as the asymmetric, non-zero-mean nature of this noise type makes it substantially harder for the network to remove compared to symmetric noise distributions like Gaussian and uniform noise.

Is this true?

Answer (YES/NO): YES